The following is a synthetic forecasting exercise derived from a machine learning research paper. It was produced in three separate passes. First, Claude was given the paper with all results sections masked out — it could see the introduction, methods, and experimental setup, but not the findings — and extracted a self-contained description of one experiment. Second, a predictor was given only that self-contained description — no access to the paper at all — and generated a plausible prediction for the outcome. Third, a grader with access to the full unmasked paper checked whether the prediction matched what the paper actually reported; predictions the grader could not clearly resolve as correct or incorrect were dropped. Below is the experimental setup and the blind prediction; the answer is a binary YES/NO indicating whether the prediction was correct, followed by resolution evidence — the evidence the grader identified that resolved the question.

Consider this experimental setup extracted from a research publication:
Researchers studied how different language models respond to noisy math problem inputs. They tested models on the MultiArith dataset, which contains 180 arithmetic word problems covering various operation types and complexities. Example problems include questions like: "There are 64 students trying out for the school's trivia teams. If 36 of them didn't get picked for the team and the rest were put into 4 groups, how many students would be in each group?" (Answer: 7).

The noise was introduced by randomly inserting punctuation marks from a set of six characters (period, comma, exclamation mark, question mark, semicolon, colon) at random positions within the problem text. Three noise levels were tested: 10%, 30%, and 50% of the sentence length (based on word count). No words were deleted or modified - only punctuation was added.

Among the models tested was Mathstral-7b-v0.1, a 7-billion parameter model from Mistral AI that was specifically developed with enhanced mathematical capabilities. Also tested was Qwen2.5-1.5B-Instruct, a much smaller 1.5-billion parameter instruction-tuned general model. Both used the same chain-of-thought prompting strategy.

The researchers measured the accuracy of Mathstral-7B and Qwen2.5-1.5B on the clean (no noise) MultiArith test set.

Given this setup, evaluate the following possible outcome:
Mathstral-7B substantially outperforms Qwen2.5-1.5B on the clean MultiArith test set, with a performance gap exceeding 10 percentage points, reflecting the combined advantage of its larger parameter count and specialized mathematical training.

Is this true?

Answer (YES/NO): NO